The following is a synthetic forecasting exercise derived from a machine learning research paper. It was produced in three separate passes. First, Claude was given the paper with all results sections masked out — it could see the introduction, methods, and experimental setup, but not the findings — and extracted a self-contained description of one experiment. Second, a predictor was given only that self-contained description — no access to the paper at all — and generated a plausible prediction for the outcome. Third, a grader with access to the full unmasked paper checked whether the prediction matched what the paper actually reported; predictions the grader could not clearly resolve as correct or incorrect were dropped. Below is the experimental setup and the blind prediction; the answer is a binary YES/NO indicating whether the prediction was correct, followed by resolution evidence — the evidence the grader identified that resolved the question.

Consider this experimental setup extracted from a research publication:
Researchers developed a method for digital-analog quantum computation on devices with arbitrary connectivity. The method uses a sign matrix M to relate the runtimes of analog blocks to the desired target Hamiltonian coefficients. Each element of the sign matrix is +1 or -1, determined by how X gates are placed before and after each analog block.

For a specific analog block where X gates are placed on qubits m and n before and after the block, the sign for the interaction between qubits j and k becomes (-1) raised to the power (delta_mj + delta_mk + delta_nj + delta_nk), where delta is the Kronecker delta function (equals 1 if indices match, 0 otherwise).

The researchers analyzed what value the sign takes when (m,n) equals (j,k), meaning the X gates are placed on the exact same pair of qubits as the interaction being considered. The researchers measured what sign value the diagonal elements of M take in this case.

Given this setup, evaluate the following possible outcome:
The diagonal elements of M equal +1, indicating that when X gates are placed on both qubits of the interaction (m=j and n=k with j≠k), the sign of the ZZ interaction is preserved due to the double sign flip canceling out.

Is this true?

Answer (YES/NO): YES